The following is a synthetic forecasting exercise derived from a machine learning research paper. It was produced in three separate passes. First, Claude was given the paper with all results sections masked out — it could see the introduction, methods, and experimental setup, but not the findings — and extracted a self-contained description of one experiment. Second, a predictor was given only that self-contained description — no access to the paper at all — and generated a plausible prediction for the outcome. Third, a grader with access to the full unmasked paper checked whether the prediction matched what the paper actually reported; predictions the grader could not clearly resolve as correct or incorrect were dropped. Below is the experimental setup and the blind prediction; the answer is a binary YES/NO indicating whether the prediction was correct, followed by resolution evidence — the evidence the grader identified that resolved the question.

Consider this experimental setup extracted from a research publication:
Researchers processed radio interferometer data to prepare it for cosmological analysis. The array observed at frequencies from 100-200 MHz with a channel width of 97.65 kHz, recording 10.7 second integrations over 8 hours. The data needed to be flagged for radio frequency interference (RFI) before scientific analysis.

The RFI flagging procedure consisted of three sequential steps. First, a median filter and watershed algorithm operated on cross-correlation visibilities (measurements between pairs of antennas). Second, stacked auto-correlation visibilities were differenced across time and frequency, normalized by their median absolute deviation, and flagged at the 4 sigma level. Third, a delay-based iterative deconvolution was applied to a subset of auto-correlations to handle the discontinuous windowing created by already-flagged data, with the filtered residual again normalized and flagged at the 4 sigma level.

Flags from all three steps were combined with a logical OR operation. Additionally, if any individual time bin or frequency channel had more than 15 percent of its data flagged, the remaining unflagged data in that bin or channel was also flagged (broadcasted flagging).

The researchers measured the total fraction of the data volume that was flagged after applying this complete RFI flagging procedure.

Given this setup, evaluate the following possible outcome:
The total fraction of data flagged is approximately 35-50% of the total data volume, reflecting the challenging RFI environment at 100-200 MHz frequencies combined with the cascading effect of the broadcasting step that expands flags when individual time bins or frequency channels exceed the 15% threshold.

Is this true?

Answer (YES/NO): NO